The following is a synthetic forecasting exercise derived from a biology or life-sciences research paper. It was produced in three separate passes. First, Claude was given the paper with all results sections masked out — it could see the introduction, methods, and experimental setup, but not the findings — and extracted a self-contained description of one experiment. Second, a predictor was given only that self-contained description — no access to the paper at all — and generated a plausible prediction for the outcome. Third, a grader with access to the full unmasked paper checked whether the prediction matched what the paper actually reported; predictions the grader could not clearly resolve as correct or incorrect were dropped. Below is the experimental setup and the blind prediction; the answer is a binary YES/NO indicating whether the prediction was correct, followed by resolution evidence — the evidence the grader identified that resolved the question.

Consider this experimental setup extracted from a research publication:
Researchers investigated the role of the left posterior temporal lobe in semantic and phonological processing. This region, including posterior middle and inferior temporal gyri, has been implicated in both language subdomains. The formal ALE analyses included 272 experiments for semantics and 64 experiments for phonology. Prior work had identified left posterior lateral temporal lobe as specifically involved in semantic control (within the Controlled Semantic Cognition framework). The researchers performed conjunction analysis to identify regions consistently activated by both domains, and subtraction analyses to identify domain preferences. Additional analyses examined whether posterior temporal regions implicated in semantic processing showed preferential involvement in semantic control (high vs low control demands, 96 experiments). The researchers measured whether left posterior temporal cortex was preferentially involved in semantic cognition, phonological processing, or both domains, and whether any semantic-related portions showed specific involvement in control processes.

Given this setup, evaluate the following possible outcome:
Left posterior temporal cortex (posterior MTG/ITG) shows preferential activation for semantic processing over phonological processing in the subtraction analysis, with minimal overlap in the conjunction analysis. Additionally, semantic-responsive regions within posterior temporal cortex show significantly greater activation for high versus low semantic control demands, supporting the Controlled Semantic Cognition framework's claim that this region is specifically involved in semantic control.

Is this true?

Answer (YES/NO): NO